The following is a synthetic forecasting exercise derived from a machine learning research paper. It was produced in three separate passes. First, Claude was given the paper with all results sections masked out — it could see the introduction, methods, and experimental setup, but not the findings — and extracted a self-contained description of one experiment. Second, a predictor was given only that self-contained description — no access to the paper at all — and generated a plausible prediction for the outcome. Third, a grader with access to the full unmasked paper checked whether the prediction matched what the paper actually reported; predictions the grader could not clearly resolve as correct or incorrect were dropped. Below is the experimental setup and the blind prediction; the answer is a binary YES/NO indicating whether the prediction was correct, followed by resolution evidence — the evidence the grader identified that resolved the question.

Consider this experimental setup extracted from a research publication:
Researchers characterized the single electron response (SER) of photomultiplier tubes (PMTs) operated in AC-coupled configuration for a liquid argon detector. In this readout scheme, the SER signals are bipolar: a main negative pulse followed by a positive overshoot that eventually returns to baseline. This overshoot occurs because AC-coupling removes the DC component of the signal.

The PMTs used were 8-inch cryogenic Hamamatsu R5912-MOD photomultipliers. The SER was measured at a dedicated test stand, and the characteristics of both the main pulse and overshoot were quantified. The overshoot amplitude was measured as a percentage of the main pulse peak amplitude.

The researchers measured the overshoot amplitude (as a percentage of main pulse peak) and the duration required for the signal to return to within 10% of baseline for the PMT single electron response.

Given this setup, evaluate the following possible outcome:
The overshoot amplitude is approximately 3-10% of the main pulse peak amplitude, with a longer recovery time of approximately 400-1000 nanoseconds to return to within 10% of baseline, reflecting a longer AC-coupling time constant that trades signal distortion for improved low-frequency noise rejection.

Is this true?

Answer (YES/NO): NO